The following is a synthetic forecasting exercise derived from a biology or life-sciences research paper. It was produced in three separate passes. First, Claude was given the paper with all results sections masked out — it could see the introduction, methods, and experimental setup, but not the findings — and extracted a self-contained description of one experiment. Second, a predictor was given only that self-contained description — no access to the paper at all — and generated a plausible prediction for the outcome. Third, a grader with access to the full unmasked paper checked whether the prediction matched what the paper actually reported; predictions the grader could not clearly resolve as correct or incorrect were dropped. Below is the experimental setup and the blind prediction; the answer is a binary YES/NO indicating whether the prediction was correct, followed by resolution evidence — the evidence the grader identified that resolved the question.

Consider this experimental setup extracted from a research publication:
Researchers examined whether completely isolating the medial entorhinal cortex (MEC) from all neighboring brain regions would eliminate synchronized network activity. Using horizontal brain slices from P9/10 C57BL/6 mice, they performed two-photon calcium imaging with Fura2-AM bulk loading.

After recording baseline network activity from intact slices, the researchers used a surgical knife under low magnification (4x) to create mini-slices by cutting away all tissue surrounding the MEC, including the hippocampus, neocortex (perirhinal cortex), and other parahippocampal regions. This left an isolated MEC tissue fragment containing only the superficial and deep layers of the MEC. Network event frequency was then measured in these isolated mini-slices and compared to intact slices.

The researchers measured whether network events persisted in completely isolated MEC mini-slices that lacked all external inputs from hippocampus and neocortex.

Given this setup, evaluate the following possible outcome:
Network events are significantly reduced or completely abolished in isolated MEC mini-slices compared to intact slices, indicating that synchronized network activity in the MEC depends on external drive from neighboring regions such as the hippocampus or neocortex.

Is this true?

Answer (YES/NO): NO